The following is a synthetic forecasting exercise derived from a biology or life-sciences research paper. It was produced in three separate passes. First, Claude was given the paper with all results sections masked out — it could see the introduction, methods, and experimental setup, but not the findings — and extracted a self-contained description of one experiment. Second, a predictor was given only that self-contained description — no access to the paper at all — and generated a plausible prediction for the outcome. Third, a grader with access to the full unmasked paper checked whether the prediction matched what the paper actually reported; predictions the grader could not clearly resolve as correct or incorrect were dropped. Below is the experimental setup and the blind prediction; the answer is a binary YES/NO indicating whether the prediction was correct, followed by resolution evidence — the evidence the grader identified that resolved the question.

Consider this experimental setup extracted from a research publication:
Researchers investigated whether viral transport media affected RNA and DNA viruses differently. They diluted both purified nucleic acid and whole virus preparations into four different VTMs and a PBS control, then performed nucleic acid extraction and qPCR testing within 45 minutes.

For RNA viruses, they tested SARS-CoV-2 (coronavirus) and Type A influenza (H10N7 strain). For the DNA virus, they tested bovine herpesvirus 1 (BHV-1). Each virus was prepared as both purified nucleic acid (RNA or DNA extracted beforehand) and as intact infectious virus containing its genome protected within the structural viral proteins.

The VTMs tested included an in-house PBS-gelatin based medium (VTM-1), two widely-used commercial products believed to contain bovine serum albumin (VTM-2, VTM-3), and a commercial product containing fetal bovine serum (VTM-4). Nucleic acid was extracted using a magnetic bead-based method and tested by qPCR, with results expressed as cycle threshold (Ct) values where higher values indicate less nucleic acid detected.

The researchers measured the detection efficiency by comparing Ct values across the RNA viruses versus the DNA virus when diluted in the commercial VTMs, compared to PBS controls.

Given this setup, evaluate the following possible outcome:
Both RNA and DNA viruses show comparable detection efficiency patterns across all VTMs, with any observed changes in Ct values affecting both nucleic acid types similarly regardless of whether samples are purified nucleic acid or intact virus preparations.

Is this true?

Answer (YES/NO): NO